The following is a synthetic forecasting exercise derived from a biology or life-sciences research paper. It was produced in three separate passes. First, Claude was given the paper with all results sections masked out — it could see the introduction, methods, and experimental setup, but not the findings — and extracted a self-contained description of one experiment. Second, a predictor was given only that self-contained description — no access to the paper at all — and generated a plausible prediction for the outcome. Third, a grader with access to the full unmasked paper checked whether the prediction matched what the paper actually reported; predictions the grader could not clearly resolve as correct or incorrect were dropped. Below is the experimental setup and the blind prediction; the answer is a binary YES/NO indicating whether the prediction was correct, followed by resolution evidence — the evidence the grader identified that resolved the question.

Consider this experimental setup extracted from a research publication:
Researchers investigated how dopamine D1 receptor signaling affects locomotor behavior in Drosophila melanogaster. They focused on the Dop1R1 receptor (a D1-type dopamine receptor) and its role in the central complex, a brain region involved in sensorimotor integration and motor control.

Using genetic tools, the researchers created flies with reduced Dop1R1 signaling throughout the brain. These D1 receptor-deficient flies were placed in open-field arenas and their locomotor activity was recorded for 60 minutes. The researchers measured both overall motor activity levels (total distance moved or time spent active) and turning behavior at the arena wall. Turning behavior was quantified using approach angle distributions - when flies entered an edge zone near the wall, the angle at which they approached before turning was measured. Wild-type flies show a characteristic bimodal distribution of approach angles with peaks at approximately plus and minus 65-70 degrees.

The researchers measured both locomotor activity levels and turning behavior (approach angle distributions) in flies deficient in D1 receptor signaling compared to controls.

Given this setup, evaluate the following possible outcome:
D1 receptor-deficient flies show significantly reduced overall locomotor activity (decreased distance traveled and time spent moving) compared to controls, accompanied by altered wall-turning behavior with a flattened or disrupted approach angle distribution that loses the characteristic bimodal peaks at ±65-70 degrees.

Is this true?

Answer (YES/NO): NO